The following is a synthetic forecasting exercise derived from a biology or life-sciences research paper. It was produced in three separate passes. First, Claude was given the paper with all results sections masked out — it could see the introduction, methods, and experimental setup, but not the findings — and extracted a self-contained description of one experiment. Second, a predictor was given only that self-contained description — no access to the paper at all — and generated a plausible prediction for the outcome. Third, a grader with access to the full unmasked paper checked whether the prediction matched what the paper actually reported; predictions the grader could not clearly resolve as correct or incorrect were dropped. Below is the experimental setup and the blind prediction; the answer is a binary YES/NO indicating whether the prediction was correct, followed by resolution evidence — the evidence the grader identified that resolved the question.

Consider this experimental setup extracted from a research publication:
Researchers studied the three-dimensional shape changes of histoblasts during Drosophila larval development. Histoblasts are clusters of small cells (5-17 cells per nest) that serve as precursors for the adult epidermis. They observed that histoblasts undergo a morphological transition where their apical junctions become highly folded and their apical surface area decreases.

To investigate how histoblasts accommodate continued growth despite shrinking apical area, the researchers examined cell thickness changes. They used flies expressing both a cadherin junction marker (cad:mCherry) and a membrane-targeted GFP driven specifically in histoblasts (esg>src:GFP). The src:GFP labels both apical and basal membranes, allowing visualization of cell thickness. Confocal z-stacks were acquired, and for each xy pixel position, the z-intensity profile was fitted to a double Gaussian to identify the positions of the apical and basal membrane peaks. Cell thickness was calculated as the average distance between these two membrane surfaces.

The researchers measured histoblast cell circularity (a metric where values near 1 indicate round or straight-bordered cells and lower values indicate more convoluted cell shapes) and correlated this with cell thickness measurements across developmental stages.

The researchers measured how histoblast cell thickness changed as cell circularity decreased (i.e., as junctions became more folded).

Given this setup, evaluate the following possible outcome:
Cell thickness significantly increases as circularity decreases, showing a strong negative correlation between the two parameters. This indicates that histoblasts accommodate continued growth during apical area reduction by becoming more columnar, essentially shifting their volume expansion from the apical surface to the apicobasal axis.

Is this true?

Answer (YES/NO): YES